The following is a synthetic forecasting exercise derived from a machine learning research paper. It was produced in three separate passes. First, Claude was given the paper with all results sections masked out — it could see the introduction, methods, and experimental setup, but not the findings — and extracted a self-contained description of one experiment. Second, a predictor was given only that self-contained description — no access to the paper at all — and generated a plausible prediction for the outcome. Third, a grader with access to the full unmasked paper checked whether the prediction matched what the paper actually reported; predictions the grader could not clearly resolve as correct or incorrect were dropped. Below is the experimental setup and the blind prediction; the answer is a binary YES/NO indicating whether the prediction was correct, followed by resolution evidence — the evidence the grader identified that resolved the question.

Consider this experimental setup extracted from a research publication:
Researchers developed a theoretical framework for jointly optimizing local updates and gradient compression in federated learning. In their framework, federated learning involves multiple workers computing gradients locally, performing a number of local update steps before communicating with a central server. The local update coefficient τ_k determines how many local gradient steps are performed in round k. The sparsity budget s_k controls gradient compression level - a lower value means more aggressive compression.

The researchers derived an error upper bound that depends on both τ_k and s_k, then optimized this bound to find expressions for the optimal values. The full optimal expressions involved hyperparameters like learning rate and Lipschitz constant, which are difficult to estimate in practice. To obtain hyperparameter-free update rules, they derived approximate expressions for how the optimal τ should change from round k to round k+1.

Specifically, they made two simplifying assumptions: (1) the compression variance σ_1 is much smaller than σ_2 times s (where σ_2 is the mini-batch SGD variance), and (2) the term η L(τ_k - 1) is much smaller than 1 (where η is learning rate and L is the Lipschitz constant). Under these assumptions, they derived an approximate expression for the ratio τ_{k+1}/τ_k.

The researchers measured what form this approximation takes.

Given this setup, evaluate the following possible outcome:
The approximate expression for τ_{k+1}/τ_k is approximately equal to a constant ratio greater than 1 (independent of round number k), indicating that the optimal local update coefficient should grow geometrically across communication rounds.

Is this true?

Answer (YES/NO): NO